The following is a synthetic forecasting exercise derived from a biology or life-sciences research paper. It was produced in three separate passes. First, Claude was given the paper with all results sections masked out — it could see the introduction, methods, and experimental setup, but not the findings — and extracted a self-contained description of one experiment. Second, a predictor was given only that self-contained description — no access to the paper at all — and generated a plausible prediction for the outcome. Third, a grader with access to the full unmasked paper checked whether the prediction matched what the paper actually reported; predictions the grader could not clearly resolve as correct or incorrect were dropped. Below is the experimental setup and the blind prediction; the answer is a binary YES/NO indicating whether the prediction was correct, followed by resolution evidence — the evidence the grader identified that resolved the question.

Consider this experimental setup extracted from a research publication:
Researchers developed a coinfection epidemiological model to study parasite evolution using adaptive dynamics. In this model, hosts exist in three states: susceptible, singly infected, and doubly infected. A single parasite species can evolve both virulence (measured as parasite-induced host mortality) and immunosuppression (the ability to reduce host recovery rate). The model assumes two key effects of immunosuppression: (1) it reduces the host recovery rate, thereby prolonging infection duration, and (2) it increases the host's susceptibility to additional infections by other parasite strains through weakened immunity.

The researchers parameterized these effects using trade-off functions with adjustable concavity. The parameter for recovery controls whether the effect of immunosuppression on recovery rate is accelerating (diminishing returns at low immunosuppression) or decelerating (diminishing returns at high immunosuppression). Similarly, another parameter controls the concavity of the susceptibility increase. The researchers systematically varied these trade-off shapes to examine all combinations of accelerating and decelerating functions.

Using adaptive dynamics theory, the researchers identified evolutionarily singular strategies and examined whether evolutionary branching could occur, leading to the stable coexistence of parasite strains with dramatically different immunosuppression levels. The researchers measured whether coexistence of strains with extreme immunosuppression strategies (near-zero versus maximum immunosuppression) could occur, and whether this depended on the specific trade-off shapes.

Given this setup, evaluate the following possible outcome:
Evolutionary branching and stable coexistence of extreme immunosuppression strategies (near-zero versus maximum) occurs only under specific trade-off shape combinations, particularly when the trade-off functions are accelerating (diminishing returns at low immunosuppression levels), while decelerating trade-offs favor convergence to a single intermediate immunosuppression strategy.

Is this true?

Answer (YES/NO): NO